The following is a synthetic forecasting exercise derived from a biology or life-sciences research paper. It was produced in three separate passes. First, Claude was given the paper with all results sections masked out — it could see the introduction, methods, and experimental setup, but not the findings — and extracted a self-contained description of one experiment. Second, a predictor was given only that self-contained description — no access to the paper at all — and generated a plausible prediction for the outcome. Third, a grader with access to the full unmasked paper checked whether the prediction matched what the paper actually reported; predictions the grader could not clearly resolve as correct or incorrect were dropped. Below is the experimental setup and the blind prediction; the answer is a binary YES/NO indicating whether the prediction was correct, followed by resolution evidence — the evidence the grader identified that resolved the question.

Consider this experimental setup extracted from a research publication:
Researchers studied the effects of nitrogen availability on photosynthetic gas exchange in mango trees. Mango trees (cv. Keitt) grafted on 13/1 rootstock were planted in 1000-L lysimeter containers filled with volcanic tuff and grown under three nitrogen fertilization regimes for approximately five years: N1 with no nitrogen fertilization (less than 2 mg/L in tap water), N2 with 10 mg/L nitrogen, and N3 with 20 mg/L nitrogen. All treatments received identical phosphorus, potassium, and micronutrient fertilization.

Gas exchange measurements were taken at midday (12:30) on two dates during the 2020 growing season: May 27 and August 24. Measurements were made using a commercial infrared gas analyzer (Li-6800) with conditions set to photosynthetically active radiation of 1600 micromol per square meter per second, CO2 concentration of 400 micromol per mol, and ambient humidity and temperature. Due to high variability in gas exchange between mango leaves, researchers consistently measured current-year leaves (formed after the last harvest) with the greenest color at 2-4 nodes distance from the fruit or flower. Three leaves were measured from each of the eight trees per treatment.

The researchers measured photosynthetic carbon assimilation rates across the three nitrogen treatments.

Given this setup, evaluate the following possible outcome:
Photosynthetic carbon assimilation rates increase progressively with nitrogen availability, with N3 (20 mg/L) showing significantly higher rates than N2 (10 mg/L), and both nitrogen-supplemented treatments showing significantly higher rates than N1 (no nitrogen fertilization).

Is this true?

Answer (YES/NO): NO